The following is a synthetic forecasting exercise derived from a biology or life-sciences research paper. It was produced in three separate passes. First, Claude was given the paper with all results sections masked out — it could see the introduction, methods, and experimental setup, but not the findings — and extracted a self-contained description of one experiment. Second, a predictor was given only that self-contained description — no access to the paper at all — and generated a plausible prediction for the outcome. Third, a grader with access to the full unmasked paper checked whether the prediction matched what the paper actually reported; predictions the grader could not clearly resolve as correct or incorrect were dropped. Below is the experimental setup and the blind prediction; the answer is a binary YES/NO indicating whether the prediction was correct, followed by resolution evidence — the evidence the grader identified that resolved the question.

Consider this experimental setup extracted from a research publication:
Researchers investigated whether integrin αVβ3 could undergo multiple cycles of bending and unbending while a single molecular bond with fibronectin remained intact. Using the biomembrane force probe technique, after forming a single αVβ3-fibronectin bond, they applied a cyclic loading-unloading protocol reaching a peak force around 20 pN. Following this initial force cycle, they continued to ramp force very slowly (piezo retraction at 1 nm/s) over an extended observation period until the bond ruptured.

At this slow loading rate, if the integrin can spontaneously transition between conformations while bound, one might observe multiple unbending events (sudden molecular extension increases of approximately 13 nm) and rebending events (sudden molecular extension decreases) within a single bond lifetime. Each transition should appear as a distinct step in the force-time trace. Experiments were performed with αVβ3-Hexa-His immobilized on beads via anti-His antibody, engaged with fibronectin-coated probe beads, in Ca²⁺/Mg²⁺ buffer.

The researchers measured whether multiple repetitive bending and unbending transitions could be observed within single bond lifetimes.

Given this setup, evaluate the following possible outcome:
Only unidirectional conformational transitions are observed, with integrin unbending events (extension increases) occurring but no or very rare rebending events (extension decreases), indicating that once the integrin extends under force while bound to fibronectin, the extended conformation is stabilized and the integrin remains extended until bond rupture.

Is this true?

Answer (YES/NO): NO